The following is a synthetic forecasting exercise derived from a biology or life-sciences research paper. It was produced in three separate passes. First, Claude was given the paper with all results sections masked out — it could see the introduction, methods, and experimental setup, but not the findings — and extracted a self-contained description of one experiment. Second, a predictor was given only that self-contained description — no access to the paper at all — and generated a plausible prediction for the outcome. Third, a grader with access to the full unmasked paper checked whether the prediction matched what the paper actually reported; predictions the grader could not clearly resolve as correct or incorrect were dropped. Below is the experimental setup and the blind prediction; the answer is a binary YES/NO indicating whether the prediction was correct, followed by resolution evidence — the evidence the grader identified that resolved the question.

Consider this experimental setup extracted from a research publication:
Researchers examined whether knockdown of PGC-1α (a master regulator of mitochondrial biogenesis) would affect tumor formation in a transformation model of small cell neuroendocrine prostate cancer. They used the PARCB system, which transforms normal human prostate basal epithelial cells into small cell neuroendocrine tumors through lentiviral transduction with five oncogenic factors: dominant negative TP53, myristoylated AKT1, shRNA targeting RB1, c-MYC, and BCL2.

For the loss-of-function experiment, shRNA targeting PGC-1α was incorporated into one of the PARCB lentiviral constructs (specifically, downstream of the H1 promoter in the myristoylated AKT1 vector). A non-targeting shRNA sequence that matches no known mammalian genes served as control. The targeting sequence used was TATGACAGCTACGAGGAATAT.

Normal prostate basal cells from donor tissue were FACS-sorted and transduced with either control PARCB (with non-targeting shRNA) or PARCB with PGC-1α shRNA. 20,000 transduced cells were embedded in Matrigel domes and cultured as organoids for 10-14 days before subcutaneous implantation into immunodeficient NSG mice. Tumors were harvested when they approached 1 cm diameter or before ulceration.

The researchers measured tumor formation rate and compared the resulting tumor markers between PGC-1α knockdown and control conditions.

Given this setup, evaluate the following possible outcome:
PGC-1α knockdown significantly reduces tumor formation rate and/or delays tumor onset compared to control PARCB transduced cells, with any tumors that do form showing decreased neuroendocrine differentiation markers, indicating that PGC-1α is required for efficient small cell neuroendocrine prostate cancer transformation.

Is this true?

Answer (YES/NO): YES